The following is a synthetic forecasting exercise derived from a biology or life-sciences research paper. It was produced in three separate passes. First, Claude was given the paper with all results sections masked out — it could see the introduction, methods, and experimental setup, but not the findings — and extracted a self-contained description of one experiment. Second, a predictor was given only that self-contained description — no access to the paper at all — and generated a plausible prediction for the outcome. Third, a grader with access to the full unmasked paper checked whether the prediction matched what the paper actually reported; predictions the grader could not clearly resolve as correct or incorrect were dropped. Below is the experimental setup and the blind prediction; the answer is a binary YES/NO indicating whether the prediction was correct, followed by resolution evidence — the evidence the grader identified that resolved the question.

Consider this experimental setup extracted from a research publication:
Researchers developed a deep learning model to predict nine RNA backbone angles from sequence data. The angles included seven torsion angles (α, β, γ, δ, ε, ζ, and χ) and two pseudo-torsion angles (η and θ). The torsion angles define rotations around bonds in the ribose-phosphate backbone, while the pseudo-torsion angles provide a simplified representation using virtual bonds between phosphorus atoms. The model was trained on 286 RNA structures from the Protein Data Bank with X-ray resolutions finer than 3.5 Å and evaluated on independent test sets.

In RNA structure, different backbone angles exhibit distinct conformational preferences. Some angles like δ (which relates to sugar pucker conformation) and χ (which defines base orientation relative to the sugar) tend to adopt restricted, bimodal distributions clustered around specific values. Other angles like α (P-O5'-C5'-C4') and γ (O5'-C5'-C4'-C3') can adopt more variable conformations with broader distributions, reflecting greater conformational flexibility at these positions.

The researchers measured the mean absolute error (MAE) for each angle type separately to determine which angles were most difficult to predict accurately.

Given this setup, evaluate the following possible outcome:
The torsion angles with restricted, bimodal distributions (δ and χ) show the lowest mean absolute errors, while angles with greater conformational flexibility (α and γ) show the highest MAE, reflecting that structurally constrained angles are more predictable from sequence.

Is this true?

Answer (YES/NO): YES